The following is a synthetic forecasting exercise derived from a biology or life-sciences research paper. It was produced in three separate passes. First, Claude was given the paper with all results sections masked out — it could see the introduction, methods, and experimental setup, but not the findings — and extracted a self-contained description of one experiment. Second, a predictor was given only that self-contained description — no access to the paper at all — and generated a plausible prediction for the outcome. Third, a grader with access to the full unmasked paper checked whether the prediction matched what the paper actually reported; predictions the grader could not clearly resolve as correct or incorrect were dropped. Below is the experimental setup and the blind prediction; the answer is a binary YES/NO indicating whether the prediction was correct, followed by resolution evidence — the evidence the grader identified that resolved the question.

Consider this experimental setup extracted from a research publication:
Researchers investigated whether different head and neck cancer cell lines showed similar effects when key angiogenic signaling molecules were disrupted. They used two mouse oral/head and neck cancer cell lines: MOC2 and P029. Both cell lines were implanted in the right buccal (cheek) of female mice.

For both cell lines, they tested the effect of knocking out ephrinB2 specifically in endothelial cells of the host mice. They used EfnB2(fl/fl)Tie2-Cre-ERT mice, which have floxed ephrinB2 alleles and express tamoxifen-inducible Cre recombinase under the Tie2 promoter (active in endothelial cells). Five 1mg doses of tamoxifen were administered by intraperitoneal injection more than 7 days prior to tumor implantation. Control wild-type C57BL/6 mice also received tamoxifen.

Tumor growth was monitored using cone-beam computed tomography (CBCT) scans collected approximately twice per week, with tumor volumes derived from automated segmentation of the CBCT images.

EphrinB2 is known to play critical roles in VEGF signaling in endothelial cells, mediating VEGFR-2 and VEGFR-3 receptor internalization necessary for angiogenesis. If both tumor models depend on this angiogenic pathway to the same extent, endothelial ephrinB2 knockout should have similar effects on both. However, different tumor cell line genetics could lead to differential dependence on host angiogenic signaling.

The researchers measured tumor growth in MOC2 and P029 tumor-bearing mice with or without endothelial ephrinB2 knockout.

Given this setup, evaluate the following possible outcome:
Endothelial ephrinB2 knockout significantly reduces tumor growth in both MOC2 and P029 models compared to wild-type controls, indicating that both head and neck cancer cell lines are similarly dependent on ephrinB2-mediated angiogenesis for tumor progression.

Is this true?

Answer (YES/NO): NO